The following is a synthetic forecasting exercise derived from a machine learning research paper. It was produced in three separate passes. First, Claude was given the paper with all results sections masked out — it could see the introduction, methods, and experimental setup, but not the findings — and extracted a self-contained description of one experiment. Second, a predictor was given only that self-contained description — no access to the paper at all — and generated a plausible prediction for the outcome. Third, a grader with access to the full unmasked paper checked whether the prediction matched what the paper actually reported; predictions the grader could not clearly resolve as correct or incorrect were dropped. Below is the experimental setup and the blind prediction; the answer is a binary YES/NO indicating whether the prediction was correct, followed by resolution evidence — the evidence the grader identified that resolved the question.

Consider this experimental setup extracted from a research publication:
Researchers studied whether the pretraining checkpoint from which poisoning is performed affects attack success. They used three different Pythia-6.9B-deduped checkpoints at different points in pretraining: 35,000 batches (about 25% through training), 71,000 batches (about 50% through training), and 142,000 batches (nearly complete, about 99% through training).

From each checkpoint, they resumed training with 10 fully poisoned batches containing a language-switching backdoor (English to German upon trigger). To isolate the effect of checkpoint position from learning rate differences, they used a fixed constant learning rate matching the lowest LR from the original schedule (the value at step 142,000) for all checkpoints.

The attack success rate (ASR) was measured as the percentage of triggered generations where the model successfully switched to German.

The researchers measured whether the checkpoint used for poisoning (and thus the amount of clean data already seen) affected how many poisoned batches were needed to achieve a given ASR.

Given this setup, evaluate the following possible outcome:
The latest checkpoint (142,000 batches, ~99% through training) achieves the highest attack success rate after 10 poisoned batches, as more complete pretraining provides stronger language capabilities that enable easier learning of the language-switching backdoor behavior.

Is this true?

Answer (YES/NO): NO